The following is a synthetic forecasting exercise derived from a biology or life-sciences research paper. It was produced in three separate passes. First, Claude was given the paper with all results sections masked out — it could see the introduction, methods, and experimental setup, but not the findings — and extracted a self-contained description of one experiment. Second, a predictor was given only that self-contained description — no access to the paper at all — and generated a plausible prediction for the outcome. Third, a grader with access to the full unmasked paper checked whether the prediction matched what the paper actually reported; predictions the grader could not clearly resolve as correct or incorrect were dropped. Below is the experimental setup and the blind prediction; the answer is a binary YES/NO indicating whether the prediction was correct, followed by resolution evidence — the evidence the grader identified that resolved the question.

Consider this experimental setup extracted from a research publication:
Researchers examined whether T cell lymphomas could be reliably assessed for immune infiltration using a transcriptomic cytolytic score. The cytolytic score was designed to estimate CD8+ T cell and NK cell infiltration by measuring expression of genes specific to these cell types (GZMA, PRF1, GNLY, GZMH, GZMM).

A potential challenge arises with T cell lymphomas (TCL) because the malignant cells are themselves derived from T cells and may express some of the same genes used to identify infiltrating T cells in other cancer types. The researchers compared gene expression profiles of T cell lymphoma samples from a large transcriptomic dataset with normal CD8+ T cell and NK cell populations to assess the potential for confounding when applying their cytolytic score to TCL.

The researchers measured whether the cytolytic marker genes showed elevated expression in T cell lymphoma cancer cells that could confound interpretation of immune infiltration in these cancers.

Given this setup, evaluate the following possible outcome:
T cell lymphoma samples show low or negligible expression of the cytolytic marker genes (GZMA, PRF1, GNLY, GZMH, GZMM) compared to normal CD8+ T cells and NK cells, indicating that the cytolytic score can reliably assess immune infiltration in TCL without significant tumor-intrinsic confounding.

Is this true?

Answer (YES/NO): NO